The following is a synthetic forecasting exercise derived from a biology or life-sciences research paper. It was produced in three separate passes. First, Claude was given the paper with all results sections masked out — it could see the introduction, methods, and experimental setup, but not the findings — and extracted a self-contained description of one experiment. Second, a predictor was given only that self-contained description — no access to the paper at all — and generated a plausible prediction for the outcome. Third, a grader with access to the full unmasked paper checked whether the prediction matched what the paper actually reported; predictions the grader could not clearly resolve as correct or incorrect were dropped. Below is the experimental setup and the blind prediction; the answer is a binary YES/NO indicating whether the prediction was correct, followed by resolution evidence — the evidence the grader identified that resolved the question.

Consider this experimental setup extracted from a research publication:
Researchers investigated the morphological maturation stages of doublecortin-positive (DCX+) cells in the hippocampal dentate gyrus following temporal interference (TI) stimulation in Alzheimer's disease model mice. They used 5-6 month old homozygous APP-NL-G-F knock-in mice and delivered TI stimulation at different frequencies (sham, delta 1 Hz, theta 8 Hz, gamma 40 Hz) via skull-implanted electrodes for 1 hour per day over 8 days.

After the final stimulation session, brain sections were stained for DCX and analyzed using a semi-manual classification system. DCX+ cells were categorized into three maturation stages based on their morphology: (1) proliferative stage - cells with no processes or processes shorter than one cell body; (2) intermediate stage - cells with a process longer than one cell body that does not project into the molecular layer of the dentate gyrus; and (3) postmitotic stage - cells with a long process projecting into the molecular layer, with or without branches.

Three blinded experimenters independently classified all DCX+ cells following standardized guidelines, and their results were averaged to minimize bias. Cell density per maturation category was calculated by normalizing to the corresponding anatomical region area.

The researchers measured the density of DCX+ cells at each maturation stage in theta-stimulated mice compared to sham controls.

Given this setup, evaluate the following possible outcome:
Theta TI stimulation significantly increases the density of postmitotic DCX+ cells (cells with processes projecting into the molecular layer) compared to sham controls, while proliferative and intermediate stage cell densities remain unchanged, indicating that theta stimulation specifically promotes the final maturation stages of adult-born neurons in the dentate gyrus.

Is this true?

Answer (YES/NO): NO